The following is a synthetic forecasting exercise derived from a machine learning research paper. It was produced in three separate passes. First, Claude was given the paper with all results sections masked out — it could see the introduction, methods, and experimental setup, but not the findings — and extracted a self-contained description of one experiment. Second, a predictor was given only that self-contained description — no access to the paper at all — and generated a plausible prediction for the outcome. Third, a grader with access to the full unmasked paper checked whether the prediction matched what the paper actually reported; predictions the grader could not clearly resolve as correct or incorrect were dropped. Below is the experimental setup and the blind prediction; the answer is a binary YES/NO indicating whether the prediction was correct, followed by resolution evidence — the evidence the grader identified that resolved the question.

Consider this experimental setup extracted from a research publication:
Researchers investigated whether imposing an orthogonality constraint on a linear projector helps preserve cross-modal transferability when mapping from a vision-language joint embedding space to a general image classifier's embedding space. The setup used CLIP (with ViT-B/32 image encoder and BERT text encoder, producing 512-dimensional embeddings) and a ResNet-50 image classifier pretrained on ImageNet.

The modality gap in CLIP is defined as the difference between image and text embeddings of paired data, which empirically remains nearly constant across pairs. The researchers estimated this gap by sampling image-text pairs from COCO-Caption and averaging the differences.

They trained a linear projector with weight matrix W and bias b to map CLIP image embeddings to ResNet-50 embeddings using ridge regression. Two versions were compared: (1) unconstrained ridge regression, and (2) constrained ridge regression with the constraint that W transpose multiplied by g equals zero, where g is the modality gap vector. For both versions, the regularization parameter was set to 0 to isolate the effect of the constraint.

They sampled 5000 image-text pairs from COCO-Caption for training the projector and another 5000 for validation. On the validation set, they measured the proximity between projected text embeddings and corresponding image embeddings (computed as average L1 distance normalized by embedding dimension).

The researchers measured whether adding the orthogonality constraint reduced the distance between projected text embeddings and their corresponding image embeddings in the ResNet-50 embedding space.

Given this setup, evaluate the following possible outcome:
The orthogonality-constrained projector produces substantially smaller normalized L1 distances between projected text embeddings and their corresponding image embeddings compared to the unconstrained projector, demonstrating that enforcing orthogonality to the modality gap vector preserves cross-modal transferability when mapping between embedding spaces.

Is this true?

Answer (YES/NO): YES